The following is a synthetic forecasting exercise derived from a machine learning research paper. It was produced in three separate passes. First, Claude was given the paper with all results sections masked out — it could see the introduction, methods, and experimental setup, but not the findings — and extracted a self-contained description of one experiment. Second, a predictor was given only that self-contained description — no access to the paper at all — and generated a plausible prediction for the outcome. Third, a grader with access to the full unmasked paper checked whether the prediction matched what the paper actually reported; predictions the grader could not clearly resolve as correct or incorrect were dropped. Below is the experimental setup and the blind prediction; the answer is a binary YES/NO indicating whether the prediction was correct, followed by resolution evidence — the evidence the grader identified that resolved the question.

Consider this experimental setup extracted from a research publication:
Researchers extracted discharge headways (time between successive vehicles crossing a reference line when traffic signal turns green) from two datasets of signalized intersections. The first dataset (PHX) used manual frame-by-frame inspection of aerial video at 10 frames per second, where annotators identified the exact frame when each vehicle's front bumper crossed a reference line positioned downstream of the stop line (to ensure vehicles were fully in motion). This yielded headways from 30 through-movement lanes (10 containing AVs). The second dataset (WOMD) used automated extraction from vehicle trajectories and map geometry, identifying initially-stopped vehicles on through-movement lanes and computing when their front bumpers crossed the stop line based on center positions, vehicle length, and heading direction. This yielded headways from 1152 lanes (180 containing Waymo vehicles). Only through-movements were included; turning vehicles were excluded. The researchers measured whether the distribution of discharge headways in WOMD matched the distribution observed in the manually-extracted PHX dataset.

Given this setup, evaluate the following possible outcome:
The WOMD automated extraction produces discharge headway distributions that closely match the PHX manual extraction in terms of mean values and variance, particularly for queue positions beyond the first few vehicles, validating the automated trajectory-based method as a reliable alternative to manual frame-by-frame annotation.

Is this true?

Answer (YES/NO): NO